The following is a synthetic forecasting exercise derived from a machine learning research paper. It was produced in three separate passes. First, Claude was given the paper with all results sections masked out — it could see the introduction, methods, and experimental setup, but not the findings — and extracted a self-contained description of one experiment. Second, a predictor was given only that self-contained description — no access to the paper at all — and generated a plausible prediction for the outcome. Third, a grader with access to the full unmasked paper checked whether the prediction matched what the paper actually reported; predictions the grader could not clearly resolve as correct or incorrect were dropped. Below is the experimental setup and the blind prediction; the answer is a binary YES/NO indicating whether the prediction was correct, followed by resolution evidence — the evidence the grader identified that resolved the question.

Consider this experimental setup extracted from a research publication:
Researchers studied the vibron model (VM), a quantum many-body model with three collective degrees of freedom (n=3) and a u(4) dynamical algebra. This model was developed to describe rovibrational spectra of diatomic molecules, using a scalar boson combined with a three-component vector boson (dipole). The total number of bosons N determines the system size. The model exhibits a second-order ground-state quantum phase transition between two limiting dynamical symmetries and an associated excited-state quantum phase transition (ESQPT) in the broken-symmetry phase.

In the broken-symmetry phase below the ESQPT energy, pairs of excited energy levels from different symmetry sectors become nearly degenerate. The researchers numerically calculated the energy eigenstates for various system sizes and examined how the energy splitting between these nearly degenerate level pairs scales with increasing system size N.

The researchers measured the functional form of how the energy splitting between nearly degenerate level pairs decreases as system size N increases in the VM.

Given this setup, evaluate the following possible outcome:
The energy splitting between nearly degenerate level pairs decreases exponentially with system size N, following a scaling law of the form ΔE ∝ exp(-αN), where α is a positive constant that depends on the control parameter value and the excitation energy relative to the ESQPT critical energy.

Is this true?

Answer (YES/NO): NO